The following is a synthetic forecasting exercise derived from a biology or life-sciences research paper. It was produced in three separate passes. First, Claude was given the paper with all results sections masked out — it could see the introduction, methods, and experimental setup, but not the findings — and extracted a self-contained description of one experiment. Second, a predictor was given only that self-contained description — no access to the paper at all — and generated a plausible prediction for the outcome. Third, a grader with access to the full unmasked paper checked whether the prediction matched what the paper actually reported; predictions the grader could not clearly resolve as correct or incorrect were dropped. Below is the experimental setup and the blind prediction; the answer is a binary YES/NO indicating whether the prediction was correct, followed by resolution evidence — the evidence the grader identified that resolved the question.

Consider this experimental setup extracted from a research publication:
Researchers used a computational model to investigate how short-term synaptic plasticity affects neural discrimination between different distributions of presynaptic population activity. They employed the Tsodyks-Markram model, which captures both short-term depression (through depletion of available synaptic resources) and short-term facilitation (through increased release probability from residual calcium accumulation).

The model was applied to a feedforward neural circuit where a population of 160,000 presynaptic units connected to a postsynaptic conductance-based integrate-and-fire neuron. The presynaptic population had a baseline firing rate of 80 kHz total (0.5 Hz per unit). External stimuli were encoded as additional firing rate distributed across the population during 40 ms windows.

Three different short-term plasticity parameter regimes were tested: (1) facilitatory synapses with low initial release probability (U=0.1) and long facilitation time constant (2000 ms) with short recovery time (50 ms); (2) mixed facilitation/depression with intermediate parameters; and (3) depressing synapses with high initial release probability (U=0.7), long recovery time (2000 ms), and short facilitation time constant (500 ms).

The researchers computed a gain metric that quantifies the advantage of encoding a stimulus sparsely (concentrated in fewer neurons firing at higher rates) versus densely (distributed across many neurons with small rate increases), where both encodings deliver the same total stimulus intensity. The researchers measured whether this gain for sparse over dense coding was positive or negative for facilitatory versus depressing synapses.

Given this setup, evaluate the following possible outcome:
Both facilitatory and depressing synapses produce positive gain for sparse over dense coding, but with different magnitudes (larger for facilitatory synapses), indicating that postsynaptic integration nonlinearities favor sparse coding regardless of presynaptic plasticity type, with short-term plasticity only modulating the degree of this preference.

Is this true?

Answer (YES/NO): NO